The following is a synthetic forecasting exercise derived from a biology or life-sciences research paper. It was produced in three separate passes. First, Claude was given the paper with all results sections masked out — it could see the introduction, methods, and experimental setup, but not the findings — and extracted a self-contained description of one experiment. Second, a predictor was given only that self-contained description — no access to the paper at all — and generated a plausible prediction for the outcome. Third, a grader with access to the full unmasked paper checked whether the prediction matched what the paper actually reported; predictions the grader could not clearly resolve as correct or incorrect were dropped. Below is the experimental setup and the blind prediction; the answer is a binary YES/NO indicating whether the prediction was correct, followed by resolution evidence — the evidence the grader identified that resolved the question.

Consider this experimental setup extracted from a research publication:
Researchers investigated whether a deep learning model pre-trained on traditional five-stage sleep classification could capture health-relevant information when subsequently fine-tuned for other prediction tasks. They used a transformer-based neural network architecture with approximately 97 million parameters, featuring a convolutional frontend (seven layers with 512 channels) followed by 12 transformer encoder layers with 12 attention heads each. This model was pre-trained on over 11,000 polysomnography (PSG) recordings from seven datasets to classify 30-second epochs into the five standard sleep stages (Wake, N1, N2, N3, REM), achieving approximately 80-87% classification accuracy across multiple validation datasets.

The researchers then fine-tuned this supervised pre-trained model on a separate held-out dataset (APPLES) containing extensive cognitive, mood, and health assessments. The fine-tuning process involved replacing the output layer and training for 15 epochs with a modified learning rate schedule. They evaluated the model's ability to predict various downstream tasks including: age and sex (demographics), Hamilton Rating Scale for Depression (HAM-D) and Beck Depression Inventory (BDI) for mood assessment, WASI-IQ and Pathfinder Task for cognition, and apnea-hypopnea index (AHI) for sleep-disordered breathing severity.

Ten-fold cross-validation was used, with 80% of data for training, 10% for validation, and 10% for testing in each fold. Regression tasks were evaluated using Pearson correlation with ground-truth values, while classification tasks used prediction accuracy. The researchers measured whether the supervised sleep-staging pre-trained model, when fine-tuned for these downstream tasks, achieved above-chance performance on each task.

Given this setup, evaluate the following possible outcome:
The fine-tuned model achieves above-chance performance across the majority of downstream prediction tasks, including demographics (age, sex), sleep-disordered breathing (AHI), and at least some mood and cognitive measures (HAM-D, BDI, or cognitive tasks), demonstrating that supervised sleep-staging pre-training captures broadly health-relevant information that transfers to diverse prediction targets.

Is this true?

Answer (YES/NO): NO